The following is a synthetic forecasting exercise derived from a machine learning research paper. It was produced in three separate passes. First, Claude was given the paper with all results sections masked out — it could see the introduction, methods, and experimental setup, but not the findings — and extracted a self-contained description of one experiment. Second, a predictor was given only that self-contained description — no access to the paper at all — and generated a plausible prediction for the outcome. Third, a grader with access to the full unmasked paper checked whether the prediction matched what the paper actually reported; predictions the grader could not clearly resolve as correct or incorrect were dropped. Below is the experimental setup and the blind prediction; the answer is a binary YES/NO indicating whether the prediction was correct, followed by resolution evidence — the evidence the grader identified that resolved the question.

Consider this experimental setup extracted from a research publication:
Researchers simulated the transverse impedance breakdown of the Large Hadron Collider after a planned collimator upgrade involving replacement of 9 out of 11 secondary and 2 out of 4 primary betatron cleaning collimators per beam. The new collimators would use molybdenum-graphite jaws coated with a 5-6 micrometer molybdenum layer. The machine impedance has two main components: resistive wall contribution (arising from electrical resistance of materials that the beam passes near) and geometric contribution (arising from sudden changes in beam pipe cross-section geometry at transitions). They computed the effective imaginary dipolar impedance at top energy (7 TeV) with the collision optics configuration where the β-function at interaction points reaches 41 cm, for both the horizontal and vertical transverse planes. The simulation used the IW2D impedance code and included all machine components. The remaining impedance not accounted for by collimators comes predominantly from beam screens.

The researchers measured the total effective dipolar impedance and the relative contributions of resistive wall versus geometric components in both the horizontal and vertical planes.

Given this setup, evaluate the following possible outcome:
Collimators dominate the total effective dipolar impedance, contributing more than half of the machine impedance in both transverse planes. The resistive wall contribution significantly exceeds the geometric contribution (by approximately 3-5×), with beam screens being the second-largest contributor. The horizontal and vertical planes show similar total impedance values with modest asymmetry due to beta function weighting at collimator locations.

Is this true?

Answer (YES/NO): NO